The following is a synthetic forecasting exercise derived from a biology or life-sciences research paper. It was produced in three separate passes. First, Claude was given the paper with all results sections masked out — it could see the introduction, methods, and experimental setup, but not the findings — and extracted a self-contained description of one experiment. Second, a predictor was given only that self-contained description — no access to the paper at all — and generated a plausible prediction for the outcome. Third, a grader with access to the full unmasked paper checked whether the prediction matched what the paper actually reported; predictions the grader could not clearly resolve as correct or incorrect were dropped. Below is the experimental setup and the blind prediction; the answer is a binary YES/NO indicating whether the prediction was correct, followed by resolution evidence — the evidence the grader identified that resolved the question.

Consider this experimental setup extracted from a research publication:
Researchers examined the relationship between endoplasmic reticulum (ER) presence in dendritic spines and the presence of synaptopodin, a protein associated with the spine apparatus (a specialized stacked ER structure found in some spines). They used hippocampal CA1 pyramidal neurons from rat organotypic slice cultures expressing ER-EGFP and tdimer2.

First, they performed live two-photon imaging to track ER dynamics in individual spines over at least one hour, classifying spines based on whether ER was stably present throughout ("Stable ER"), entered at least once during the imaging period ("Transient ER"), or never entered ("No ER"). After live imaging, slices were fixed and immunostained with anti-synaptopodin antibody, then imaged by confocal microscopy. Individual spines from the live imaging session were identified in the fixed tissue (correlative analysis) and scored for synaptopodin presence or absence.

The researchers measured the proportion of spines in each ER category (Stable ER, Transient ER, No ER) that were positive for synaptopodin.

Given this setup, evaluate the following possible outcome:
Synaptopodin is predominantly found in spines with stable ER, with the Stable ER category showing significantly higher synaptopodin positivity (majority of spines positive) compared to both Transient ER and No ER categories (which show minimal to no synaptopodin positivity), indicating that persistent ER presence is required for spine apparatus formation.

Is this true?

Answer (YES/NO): YES